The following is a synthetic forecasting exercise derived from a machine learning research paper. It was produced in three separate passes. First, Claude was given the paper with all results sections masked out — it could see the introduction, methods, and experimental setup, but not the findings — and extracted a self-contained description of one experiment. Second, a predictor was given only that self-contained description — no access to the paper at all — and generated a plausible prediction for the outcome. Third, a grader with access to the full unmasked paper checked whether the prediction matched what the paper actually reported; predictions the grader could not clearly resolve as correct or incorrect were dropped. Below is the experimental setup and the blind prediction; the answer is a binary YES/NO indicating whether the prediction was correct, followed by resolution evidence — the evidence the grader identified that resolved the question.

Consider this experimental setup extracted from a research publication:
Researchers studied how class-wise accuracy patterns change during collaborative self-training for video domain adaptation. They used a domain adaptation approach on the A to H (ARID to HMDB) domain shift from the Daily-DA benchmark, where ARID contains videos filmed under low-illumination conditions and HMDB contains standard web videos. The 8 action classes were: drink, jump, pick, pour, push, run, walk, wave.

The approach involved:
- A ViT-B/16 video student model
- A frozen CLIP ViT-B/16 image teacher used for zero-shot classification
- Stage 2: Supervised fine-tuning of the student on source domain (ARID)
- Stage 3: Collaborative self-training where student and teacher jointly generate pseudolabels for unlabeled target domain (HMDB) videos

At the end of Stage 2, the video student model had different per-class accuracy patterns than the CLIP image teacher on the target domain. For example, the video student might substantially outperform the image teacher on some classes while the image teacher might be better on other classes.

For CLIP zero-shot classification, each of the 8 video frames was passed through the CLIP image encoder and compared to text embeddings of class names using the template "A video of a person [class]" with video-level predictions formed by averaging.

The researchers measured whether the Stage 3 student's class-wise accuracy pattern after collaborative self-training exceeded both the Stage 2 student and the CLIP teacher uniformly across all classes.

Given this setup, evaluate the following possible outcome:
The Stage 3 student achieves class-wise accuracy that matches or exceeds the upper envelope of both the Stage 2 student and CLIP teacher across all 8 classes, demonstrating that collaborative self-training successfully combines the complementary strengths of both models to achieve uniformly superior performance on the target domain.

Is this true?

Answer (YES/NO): NO